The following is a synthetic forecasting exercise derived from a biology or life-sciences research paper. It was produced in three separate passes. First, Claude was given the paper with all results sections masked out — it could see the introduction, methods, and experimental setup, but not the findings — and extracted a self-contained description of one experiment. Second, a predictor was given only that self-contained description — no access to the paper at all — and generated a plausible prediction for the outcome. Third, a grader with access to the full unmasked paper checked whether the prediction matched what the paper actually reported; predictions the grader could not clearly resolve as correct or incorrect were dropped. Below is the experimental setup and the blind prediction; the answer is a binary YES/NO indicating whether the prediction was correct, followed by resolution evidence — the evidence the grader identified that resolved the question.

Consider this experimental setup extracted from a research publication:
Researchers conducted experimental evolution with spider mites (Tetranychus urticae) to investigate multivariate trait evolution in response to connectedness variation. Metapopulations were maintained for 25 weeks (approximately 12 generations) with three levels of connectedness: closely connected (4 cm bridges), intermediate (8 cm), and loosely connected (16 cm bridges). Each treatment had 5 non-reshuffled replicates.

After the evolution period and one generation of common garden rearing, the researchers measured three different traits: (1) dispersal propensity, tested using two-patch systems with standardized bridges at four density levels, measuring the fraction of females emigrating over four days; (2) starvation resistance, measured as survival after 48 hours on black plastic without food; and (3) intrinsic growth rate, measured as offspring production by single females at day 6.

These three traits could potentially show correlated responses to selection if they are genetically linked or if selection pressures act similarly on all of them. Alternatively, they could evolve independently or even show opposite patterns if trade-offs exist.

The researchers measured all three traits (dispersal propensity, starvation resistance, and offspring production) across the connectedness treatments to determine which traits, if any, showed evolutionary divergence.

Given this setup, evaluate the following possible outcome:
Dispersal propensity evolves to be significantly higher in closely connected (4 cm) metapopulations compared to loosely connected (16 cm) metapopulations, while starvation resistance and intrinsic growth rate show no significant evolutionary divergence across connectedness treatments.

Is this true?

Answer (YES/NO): NO